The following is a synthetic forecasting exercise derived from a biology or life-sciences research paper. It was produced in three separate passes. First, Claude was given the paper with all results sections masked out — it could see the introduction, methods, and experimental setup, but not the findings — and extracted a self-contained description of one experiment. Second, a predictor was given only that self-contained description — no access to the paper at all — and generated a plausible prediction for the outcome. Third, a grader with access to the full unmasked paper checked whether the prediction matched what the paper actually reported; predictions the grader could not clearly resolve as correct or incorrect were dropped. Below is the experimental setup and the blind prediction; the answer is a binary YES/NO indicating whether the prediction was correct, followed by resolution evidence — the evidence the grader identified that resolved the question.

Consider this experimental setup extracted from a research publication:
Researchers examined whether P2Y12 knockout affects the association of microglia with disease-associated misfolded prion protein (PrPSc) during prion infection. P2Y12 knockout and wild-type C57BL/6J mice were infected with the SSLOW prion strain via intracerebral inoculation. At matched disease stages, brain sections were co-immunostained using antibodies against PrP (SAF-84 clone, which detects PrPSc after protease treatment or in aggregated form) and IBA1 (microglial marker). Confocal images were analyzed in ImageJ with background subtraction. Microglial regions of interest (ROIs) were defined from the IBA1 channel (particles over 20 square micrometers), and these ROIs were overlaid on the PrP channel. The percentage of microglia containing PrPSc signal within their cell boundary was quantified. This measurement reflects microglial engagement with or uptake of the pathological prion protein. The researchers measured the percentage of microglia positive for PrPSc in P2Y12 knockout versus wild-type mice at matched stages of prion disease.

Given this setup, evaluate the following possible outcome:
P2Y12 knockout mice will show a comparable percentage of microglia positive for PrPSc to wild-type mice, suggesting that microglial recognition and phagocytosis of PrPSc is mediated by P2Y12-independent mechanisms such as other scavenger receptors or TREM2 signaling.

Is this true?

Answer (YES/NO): NO